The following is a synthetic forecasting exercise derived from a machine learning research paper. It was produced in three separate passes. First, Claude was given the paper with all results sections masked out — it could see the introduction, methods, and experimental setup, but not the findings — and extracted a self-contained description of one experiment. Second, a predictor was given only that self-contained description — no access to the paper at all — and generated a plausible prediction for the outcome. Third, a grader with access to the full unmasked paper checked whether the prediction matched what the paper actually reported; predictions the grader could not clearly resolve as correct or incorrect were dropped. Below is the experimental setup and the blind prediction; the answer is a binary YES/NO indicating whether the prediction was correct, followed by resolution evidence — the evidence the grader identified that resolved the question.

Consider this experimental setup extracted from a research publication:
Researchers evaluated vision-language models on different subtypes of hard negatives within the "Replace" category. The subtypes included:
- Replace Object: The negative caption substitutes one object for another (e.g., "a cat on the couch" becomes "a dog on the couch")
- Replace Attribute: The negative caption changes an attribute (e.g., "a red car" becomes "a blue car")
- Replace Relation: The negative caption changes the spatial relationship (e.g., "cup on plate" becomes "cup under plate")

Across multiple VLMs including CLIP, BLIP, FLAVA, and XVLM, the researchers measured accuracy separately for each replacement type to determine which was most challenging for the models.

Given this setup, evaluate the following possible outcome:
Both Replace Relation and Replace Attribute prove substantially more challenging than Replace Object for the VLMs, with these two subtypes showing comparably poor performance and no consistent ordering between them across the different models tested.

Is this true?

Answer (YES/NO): NO